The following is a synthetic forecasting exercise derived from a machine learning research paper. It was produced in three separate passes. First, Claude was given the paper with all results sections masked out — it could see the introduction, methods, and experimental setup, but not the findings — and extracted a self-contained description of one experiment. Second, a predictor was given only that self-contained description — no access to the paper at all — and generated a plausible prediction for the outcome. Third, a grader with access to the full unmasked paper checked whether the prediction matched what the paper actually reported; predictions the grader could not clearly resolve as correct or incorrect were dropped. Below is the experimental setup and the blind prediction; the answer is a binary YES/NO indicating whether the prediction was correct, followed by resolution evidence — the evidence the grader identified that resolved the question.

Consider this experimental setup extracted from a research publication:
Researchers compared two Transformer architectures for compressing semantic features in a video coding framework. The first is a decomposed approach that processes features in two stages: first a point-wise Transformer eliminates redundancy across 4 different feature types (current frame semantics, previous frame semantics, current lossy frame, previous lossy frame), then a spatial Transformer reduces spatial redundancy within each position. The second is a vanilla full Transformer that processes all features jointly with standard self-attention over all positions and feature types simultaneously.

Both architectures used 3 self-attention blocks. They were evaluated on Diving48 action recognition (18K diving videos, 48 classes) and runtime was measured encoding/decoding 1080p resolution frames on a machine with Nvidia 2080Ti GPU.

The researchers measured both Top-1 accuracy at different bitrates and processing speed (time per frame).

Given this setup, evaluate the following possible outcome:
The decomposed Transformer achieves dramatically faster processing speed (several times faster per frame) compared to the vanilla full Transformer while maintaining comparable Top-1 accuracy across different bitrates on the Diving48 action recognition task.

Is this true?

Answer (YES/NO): NO